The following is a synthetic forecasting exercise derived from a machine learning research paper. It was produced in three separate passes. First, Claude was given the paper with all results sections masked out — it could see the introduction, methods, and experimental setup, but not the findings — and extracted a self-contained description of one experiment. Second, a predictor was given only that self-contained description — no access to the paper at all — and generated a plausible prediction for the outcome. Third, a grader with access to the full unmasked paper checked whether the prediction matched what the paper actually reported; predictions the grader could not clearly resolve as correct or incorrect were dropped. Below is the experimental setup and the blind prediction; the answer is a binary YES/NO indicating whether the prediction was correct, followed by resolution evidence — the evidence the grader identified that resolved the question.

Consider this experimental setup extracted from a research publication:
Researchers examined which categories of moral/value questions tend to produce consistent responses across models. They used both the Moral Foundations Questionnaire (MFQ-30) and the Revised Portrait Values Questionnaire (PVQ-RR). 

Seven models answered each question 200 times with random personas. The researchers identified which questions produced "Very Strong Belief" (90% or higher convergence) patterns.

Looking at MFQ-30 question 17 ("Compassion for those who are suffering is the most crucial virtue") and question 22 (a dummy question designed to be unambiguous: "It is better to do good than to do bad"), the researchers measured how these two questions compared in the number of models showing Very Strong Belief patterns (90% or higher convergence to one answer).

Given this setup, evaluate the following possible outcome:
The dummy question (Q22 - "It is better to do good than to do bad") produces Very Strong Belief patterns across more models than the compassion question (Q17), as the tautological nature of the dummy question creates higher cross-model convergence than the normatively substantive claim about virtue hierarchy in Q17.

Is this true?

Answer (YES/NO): YES